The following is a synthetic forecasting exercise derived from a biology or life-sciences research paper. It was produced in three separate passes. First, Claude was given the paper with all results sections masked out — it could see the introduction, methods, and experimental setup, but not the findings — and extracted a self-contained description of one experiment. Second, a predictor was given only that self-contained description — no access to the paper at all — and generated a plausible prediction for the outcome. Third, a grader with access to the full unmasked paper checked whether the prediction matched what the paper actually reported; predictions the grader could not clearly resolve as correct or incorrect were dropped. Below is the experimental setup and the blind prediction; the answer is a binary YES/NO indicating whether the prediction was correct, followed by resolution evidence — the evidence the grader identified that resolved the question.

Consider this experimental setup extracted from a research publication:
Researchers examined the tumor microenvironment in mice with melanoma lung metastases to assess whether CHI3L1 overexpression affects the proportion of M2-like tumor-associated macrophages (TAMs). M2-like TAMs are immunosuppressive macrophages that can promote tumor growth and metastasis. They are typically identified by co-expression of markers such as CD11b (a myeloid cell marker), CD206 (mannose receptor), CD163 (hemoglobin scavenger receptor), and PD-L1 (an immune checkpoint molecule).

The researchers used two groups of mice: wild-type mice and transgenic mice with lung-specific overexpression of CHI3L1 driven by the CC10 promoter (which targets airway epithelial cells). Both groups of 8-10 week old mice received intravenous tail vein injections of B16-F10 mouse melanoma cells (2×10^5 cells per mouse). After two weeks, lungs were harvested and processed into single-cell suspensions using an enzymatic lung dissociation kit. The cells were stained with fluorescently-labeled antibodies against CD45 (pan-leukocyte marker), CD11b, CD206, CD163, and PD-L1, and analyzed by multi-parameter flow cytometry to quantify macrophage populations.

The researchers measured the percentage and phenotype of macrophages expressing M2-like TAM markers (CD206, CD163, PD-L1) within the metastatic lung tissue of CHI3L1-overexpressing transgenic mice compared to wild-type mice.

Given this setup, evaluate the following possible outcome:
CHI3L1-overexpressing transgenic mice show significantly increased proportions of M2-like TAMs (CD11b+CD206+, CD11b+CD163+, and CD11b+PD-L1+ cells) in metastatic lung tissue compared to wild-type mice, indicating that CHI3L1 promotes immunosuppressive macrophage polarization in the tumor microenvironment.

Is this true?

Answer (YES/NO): YES